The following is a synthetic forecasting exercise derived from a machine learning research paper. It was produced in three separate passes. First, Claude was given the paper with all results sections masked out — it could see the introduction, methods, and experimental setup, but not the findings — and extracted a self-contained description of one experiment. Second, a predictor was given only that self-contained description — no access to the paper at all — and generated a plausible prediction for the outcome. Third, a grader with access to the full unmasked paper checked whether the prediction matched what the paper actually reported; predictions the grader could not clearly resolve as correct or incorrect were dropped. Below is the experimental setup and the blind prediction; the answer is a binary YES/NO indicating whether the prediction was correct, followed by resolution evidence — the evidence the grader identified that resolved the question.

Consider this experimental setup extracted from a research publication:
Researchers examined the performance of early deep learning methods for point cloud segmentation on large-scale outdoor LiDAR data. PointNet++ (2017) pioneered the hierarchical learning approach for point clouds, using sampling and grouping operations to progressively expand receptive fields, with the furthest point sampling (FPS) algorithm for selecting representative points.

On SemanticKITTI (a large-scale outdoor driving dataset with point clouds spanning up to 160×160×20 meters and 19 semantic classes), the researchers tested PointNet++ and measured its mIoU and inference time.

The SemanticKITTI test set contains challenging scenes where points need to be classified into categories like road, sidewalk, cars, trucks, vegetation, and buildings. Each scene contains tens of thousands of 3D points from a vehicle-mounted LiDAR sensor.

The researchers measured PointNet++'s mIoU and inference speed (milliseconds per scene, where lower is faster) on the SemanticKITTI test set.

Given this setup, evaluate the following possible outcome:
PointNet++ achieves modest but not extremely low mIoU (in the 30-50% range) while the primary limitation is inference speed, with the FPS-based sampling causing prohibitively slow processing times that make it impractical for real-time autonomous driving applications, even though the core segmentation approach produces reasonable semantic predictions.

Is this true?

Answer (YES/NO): NO